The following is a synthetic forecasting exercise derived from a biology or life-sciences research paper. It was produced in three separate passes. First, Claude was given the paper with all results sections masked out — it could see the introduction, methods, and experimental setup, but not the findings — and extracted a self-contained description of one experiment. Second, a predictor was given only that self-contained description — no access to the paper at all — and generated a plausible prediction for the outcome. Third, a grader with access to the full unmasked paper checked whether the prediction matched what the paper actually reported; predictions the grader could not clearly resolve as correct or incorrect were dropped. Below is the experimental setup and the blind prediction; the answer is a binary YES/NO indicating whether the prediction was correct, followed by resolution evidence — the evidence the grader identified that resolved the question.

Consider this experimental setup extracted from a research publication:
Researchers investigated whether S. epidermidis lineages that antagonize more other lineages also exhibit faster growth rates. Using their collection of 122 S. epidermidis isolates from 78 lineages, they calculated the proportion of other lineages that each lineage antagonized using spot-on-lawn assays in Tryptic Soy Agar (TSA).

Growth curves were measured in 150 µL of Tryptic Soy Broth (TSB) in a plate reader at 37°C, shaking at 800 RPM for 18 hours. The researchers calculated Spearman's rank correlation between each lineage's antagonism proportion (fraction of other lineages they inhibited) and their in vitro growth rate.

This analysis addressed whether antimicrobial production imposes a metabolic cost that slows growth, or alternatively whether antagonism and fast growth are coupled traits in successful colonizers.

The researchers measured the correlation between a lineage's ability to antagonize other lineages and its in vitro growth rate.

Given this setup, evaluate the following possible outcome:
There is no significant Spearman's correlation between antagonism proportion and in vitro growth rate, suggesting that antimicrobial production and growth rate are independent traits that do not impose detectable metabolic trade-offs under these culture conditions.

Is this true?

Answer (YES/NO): YES